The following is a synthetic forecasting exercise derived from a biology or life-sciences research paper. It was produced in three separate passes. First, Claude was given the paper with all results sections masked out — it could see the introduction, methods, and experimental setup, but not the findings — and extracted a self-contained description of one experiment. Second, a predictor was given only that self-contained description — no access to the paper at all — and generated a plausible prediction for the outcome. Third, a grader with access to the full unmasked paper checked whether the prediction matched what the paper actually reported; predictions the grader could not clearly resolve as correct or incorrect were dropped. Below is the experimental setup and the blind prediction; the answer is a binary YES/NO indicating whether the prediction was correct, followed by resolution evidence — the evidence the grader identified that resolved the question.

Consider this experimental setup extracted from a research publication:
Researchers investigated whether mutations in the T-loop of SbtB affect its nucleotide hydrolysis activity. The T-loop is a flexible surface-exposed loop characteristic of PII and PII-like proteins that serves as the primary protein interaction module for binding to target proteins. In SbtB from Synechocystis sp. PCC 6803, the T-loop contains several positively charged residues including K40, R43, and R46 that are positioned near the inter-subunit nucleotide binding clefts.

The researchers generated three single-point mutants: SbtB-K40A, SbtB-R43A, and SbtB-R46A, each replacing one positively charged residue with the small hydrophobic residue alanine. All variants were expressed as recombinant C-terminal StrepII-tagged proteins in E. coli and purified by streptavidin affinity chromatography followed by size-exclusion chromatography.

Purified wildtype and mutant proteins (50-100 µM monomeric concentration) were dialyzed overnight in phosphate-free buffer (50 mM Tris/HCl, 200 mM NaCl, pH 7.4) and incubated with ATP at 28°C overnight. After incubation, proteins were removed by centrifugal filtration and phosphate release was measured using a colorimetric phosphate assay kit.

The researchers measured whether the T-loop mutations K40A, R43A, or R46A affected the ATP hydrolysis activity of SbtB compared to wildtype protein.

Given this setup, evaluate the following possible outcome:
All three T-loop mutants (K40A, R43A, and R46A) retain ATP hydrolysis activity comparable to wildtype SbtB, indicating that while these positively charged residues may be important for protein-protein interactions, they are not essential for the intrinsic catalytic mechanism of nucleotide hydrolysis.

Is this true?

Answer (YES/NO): NO